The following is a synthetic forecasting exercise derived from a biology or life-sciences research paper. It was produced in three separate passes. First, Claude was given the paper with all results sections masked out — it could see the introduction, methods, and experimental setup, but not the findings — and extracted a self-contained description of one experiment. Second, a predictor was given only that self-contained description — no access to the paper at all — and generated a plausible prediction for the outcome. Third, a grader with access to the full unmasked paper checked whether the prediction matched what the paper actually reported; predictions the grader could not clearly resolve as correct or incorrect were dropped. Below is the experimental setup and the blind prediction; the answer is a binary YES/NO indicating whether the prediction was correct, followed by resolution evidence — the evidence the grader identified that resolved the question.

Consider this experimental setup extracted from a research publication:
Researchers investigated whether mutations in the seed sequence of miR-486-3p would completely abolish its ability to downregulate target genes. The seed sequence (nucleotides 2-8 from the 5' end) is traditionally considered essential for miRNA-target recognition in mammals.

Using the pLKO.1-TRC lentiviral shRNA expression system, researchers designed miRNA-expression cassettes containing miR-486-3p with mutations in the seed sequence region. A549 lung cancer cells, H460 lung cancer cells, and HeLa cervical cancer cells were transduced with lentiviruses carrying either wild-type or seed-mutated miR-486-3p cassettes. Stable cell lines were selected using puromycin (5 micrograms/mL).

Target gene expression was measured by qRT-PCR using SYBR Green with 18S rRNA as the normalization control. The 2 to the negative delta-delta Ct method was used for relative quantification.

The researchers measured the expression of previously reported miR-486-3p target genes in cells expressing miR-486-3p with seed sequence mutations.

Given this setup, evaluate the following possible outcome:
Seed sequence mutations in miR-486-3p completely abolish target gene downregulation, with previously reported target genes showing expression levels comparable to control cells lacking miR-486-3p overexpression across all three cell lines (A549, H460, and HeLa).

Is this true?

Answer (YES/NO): NO